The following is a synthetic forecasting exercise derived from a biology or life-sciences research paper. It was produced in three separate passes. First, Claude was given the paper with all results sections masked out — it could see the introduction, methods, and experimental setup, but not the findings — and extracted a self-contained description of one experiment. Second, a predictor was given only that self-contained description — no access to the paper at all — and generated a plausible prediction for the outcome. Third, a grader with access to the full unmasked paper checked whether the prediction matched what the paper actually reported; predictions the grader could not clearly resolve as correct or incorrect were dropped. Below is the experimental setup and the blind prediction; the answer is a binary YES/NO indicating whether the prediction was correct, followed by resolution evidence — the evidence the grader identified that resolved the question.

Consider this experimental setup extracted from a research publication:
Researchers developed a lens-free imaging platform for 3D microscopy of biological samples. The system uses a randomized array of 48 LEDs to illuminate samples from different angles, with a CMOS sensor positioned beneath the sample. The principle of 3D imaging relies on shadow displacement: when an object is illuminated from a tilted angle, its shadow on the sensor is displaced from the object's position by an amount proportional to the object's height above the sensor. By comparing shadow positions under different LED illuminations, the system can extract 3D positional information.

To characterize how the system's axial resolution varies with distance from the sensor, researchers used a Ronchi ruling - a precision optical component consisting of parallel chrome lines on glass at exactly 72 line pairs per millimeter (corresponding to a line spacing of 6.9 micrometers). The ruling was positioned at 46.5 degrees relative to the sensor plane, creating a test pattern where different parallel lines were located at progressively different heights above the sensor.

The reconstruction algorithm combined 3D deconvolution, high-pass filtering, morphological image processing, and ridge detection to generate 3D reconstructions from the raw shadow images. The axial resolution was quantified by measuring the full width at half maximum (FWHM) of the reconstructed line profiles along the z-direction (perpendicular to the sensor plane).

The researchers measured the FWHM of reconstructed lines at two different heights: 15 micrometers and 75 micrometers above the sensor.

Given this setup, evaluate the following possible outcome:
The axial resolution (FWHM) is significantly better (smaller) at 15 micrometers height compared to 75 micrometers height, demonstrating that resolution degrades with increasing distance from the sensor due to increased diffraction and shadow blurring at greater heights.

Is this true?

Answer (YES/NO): YES